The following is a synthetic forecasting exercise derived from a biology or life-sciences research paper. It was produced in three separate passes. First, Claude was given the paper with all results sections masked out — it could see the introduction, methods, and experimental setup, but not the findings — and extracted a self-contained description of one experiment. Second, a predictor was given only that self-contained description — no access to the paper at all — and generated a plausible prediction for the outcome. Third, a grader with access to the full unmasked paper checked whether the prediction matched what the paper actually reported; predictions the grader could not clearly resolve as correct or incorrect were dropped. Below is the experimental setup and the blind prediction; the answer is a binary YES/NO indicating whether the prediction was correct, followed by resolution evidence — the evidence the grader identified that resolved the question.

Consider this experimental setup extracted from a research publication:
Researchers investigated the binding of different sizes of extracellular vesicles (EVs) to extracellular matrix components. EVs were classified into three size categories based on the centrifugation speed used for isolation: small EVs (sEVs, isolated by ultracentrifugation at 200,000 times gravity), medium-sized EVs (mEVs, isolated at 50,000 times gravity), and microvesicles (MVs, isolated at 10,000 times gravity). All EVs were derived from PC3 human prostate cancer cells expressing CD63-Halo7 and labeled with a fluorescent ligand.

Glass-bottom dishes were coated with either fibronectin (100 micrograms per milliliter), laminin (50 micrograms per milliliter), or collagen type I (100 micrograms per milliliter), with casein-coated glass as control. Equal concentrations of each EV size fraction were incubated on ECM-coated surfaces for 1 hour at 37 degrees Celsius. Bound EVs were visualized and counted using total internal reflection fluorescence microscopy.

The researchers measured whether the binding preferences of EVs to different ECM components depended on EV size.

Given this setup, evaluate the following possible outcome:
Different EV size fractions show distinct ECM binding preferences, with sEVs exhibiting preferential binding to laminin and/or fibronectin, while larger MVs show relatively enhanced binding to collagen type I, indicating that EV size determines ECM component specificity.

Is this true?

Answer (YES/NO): NO